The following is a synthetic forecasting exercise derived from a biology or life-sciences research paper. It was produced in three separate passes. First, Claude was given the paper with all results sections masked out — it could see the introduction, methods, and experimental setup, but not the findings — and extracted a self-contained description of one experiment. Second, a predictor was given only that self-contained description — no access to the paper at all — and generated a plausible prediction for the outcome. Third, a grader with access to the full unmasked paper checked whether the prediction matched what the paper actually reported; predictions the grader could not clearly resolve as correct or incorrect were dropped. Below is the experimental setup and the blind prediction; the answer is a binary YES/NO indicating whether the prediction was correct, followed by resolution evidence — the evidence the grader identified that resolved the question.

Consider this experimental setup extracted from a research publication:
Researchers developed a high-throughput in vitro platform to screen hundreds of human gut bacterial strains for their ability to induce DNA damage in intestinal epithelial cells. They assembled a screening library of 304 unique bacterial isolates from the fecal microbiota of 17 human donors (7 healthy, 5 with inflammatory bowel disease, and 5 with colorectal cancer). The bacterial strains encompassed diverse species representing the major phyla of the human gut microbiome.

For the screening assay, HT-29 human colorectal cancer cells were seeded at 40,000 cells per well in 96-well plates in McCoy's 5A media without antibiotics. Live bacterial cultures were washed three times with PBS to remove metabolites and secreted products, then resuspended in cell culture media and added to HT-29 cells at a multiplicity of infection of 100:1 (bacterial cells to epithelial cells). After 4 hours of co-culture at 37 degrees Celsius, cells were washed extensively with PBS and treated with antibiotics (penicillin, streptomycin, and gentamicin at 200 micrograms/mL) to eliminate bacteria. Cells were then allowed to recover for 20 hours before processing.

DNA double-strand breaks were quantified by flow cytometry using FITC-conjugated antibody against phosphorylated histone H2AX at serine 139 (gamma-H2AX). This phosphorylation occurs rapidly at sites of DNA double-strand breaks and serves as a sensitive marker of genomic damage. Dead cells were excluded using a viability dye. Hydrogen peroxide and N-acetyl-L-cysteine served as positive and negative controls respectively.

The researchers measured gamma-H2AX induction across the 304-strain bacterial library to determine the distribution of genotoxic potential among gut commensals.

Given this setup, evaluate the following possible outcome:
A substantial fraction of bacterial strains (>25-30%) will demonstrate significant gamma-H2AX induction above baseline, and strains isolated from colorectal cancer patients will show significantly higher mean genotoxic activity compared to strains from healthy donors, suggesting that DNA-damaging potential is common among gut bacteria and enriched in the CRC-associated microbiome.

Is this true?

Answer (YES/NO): NO